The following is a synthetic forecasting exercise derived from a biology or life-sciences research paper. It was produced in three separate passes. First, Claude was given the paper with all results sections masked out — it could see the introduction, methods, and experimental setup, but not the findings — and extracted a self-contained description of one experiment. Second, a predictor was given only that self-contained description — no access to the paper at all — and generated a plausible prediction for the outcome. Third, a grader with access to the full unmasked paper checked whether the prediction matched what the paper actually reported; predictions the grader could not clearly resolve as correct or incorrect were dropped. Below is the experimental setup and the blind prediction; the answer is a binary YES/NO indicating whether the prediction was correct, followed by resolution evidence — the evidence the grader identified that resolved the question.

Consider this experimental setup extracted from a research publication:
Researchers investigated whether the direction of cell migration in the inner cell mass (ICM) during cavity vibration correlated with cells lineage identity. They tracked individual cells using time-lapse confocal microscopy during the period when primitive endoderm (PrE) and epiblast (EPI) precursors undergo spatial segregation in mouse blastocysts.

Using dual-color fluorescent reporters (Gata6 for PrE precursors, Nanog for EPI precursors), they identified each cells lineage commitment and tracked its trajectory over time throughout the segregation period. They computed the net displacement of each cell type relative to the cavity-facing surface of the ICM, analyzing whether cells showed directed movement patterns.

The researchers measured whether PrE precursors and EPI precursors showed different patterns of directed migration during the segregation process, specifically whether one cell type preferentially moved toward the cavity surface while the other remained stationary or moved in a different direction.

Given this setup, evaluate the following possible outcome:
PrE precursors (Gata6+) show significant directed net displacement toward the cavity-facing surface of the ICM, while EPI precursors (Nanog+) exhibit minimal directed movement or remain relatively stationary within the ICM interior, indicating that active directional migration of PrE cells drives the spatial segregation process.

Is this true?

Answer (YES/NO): YES